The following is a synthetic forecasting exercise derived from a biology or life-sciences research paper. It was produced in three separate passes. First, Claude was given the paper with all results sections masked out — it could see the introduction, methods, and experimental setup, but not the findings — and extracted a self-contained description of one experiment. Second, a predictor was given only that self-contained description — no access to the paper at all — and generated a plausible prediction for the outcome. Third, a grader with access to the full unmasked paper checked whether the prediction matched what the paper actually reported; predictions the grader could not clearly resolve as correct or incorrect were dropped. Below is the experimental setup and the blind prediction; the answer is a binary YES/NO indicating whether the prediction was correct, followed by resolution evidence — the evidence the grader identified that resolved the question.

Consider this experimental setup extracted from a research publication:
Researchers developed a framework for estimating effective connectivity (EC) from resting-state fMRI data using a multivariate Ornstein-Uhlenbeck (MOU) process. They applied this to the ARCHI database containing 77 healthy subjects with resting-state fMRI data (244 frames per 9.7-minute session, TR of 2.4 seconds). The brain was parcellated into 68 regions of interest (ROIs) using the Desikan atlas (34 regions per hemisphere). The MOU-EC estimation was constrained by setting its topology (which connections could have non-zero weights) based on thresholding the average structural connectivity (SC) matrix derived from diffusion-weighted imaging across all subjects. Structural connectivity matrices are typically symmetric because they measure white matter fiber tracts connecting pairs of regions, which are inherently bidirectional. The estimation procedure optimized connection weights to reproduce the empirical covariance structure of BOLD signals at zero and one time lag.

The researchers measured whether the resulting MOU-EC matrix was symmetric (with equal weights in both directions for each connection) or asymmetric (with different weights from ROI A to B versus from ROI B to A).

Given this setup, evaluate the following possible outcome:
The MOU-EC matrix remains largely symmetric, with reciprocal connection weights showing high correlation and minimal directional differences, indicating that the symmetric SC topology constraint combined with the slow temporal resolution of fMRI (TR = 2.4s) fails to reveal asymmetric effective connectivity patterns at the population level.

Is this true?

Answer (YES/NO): NO